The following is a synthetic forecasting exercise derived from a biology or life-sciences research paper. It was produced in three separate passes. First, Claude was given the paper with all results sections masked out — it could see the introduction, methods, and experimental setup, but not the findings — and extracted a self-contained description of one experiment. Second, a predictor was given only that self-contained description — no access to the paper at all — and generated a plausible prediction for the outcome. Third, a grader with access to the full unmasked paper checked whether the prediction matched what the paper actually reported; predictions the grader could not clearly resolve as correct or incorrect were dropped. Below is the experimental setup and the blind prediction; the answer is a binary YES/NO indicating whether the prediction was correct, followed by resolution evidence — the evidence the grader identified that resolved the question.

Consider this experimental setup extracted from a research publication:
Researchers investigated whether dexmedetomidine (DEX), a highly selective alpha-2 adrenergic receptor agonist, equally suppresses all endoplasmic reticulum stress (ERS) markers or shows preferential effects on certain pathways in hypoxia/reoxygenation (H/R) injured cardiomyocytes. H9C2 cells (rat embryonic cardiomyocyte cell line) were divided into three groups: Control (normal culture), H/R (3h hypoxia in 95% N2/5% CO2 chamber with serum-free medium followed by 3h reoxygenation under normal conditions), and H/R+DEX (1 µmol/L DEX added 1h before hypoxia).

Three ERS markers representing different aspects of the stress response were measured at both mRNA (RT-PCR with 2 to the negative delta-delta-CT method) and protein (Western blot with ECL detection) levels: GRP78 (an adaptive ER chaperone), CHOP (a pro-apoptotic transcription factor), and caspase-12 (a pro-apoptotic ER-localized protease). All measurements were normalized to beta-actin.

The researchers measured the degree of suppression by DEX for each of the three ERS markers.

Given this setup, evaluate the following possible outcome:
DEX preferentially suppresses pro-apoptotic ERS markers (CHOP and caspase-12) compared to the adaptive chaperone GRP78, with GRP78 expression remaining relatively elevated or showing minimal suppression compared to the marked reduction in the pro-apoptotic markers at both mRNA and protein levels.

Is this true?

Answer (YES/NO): NO